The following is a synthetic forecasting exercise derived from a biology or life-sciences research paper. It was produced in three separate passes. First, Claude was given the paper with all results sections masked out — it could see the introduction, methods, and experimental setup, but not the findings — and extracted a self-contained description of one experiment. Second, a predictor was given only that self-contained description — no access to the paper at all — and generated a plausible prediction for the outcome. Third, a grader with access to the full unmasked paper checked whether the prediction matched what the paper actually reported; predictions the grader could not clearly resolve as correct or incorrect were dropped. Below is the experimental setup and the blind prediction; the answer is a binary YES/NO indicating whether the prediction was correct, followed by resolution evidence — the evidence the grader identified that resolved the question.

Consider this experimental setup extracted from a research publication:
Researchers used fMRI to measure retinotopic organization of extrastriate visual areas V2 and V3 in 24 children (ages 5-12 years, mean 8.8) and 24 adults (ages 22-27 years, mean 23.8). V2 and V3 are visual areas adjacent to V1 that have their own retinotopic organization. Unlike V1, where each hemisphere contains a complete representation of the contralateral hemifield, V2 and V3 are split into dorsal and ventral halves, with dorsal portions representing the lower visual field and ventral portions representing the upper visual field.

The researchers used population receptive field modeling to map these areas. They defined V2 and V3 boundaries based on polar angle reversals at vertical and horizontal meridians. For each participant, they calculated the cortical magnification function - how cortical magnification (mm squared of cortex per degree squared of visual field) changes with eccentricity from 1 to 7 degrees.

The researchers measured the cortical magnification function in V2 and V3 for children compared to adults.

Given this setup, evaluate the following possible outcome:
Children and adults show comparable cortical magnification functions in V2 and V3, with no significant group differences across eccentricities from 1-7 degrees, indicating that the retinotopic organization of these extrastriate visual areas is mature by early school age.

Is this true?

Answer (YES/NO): NO